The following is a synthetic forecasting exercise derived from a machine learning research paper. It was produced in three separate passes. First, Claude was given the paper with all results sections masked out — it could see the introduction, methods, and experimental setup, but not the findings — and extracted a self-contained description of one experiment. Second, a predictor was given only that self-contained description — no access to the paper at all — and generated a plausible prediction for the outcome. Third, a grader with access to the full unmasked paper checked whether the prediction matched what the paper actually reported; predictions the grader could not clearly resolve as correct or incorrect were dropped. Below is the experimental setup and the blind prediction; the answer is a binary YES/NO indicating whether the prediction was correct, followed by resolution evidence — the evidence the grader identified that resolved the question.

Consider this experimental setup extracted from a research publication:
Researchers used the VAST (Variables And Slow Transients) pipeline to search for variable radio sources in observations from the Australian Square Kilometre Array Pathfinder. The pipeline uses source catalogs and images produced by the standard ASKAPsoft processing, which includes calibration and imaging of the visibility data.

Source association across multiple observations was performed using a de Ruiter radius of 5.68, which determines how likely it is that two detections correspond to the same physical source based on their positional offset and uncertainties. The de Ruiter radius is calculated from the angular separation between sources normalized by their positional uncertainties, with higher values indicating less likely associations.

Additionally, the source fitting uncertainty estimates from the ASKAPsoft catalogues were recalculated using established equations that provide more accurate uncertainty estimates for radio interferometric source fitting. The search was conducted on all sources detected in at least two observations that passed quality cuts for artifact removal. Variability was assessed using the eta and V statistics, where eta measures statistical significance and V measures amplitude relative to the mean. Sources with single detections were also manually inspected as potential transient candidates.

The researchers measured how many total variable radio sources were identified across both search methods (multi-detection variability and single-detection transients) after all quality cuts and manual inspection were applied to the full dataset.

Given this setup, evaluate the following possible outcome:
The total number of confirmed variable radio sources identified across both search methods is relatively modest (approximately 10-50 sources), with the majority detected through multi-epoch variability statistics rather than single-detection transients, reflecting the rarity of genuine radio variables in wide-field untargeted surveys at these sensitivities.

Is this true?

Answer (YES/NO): NO